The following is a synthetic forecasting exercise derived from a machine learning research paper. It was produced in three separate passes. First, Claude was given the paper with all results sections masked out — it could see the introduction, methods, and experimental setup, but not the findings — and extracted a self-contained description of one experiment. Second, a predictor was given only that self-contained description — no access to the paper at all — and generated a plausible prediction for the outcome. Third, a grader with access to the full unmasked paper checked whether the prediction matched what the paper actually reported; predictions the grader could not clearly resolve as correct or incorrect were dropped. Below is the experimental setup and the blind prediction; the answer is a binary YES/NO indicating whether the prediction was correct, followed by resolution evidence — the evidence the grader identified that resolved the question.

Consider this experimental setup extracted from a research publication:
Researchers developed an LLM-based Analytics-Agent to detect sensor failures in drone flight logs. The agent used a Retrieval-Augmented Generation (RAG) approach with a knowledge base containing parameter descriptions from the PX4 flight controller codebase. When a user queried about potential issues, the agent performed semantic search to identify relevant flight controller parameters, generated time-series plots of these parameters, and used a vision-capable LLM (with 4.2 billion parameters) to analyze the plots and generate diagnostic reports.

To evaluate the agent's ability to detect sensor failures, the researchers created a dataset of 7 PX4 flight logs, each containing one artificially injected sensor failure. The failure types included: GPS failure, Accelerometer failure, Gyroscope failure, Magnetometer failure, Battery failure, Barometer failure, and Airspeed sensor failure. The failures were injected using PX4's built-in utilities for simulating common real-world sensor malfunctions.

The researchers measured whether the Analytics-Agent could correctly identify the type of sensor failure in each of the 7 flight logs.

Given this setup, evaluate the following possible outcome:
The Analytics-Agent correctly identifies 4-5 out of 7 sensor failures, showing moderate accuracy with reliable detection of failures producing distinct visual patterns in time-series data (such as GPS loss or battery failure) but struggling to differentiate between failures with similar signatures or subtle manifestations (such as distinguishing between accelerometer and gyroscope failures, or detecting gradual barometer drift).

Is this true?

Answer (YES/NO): NO